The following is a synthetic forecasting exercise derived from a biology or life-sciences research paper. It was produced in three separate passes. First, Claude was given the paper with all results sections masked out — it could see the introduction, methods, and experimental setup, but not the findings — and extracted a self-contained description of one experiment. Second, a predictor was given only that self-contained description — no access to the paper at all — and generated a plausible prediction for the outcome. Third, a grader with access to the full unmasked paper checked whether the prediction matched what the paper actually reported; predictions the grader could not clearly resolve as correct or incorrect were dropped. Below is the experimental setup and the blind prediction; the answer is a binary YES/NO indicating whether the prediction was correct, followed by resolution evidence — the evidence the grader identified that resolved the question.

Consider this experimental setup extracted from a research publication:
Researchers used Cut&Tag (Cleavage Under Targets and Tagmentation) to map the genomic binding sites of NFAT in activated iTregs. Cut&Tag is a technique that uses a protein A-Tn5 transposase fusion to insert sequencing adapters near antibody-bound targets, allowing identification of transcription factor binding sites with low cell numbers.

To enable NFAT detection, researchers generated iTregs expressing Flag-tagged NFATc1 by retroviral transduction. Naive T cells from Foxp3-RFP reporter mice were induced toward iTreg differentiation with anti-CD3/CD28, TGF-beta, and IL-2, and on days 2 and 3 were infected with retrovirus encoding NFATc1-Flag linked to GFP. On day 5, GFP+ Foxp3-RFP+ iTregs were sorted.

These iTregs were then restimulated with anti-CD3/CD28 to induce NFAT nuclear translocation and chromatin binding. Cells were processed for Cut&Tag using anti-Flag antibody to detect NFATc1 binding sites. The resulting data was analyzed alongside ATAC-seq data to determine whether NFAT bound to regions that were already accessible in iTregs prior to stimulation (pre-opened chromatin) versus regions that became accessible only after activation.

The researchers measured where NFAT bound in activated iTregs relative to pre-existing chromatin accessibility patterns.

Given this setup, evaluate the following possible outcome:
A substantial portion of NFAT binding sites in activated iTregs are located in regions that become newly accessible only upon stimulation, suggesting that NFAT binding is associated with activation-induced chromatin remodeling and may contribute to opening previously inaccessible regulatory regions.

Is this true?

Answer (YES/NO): NO